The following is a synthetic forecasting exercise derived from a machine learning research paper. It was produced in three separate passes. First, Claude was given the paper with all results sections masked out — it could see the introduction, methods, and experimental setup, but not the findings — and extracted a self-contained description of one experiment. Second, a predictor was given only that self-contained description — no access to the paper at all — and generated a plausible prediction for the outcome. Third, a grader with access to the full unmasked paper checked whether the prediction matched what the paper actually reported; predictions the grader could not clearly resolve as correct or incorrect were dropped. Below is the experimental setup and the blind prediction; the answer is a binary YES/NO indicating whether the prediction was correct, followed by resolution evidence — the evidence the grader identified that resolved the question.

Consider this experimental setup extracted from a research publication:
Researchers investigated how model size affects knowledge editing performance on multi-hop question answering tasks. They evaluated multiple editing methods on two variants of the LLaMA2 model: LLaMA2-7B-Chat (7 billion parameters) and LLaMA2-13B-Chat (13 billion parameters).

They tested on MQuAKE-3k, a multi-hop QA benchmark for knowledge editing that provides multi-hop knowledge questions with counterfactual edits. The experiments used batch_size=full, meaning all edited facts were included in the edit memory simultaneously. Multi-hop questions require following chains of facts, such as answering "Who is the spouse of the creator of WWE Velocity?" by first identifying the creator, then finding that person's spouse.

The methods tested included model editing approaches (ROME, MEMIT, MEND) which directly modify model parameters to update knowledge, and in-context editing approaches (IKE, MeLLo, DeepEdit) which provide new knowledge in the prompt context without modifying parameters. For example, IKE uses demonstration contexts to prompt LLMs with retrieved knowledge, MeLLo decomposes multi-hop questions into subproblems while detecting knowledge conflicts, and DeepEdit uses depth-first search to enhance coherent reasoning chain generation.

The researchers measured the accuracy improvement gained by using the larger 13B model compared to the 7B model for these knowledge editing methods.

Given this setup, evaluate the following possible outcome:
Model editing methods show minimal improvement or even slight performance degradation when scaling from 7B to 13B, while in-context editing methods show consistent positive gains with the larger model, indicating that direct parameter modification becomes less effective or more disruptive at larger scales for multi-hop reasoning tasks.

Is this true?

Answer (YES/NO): NO